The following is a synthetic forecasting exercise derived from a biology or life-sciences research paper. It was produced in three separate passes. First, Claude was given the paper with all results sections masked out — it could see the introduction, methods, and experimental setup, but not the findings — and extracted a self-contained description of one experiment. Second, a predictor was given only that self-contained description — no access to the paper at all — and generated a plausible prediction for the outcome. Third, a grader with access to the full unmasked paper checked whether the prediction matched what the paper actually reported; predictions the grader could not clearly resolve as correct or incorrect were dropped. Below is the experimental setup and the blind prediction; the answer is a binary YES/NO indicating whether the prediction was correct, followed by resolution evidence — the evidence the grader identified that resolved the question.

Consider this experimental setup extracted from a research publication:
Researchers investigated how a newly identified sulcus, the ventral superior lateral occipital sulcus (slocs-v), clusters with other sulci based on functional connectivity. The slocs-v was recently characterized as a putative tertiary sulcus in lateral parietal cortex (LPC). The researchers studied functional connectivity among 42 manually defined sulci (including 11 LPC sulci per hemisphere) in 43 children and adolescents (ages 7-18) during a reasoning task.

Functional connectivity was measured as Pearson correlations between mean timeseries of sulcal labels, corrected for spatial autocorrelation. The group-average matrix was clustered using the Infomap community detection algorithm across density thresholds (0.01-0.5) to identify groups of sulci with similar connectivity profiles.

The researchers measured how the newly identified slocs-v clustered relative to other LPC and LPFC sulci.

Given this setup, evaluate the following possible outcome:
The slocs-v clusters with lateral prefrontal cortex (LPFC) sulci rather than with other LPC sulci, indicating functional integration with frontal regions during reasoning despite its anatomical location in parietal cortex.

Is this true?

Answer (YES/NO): NO